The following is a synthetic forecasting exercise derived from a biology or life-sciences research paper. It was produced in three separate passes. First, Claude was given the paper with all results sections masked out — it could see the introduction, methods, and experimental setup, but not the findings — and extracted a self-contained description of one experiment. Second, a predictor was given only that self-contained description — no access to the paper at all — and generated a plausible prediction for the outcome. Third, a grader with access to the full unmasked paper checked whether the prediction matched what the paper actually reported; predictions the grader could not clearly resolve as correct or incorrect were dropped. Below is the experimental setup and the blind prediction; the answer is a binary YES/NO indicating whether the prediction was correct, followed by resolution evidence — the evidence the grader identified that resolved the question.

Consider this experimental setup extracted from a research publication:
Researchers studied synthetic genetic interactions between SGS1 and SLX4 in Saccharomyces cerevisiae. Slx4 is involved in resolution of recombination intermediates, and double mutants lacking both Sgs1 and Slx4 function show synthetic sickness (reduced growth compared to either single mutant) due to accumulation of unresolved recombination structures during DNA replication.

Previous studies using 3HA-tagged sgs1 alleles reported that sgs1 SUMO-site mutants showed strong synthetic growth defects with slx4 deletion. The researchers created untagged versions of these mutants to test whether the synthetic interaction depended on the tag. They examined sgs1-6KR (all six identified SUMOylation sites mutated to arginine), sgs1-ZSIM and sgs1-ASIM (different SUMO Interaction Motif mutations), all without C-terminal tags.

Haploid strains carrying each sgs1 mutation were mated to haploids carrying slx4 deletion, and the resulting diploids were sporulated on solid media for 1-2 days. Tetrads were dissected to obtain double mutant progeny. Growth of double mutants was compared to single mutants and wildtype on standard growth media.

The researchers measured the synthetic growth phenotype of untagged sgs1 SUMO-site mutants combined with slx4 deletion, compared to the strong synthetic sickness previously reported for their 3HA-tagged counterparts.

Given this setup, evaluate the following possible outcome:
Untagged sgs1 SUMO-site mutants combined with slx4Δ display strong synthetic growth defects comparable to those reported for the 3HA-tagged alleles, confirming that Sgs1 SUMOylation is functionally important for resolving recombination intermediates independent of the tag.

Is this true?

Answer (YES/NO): NO